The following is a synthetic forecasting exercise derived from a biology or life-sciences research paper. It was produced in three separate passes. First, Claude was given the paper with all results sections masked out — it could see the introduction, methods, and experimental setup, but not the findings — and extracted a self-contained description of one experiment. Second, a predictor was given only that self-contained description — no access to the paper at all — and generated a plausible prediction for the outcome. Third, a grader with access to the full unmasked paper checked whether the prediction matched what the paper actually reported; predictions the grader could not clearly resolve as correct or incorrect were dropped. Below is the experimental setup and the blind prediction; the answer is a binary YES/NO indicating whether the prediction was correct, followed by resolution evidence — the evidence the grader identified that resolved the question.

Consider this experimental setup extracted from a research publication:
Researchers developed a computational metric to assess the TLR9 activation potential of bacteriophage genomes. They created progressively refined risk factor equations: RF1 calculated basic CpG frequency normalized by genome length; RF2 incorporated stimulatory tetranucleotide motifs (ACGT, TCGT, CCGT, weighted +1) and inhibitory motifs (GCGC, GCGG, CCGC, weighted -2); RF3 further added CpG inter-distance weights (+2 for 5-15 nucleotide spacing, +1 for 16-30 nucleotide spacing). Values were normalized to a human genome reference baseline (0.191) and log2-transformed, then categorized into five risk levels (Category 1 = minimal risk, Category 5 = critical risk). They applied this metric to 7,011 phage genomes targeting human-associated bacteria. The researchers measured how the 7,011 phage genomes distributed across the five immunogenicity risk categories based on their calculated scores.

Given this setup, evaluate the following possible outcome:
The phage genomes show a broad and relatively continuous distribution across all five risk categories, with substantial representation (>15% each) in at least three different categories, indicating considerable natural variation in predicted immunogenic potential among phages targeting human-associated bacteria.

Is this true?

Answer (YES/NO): NO